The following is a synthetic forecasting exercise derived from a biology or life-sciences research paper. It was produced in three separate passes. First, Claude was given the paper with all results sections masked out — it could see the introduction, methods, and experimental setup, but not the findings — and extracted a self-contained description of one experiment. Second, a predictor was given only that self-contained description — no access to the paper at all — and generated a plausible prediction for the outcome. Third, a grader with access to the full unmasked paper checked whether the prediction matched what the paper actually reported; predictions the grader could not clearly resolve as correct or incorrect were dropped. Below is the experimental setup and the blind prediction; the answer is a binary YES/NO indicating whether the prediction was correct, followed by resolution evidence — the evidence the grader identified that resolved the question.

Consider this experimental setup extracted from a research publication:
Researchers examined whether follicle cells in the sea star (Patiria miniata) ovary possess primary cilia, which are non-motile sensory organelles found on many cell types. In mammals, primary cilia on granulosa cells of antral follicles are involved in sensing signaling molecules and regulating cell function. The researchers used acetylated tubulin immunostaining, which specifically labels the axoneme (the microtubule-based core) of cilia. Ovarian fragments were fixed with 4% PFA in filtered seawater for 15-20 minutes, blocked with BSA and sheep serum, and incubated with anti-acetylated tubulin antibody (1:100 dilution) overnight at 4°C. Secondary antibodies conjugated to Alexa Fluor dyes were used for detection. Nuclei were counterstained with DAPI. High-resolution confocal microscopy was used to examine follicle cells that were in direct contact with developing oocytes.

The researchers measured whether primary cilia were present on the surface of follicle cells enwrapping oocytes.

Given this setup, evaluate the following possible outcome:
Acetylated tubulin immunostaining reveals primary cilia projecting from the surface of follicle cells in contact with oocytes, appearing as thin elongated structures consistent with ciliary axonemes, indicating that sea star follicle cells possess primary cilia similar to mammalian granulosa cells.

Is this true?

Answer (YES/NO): YES